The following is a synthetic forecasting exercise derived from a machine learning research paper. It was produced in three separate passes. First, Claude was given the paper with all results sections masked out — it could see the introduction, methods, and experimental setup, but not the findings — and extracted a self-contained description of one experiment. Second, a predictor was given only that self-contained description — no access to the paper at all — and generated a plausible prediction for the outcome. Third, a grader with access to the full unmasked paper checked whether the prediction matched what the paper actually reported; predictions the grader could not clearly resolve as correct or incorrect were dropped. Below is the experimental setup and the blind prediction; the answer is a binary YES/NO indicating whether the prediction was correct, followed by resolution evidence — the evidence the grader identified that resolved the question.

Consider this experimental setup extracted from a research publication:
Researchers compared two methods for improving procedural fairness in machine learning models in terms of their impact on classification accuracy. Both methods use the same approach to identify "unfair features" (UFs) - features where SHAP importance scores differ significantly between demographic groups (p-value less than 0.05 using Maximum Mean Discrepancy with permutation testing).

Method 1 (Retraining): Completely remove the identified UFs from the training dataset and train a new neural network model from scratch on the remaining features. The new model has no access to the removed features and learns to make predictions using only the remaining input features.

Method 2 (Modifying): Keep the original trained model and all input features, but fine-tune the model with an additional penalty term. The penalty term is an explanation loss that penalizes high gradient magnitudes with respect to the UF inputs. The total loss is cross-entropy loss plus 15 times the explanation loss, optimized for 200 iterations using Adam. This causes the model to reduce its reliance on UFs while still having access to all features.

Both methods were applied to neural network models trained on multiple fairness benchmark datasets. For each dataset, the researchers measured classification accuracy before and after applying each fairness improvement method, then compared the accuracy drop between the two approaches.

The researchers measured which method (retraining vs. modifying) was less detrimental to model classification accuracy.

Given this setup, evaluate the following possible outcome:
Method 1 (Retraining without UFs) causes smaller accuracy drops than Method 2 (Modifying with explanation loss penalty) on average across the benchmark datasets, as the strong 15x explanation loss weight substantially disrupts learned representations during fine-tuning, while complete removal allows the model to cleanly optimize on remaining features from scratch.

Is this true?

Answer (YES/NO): YES